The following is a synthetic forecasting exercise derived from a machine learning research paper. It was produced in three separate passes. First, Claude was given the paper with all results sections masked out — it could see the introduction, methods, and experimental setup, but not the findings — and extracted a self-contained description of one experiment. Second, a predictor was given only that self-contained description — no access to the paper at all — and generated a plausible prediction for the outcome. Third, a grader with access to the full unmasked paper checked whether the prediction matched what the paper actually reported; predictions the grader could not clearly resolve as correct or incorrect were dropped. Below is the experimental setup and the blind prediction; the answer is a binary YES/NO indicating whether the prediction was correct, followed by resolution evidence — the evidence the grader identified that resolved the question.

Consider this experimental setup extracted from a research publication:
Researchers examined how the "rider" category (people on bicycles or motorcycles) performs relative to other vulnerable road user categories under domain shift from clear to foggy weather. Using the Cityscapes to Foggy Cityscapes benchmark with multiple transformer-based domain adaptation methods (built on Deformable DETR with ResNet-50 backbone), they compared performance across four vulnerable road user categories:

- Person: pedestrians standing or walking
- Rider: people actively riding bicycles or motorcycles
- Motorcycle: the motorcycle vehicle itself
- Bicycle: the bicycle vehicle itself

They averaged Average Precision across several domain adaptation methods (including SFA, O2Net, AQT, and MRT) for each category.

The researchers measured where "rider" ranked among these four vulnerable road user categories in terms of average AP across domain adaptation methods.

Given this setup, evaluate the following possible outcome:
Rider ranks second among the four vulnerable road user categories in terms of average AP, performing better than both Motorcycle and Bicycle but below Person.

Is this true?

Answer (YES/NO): NO